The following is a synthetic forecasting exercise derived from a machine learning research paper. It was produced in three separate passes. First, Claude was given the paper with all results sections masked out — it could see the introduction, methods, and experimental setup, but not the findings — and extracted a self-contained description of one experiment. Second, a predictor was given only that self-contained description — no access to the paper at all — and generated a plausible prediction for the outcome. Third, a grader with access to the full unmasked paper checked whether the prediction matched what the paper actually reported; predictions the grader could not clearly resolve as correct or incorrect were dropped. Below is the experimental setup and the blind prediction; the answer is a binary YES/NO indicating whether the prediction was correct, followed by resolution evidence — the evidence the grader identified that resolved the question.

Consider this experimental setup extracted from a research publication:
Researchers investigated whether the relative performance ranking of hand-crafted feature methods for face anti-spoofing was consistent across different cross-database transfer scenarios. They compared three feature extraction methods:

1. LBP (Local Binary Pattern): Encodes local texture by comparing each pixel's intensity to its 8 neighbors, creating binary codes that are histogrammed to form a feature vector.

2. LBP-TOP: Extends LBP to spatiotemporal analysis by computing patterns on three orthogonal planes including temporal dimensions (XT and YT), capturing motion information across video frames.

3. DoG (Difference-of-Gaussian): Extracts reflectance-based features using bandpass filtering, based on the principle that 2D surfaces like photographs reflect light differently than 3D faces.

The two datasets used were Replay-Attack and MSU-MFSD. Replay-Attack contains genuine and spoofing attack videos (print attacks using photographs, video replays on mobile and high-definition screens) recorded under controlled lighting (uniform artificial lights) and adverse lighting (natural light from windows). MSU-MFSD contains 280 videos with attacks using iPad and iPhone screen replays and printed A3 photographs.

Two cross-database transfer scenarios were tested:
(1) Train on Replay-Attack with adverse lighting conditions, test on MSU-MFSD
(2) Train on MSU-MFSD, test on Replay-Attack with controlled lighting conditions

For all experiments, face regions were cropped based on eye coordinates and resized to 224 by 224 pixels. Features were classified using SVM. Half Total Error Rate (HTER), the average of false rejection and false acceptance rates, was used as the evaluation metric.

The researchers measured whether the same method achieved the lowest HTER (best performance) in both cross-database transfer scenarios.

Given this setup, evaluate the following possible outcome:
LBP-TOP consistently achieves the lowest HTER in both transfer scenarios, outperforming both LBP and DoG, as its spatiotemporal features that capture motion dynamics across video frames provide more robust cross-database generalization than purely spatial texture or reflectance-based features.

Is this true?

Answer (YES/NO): NO